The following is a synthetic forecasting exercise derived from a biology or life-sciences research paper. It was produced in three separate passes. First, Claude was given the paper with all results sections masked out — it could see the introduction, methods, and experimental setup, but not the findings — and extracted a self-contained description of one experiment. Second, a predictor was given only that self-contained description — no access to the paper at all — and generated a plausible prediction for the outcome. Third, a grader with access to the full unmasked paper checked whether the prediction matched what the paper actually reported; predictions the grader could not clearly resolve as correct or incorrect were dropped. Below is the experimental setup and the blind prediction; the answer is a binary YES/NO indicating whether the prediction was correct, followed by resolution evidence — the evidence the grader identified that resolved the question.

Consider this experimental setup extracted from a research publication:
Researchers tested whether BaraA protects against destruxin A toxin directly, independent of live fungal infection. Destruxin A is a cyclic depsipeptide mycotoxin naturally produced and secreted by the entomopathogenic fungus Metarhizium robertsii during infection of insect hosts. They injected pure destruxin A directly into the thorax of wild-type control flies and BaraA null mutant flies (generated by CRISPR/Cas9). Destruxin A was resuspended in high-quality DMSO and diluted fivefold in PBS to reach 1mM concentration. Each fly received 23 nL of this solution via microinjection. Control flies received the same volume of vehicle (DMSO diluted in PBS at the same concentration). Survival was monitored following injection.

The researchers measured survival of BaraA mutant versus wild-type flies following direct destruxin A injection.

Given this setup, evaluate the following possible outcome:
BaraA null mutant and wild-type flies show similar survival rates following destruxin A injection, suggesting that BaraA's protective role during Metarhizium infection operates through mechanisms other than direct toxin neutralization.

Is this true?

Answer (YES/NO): NO